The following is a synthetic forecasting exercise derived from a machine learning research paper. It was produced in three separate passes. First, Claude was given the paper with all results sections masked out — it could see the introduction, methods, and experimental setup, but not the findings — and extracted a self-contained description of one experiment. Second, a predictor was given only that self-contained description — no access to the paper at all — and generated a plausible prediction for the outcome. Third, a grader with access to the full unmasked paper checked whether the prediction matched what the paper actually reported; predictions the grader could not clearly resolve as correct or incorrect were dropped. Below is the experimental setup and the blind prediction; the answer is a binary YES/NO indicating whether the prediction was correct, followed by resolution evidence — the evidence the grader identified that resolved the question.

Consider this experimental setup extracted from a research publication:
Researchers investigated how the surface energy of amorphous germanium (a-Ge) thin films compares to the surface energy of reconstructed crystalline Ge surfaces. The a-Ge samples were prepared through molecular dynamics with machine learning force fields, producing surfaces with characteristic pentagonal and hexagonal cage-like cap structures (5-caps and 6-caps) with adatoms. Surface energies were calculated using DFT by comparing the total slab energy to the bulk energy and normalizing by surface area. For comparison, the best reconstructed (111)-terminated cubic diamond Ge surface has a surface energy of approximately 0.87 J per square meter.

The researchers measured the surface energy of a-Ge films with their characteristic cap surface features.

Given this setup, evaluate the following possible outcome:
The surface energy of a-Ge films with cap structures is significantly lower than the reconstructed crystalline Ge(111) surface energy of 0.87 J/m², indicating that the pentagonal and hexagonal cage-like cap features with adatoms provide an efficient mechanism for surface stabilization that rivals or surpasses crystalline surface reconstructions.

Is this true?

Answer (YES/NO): YES